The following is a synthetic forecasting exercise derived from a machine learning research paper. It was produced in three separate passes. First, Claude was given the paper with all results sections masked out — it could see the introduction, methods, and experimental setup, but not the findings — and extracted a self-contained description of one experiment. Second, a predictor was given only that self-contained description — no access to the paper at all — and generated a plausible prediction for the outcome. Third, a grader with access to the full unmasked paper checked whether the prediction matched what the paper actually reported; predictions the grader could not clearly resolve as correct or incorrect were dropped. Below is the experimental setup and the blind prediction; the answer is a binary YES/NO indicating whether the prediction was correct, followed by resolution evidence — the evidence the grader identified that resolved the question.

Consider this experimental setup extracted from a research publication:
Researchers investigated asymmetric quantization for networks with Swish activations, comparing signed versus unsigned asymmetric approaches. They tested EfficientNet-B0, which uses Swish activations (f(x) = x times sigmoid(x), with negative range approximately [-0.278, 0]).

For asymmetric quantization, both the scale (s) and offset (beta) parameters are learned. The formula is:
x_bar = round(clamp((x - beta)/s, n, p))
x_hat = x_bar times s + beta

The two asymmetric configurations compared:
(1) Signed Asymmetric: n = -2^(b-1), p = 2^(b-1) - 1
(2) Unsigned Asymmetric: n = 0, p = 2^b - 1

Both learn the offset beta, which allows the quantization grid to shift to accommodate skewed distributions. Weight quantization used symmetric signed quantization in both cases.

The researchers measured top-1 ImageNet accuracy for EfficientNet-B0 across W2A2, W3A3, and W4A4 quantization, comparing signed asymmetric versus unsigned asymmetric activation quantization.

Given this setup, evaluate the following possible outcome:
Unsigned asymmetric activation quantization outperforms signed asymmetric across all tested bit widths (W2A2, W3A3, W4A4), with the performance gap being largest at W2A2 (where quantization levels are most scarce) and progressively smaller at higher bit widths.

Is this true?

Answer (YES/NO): NO